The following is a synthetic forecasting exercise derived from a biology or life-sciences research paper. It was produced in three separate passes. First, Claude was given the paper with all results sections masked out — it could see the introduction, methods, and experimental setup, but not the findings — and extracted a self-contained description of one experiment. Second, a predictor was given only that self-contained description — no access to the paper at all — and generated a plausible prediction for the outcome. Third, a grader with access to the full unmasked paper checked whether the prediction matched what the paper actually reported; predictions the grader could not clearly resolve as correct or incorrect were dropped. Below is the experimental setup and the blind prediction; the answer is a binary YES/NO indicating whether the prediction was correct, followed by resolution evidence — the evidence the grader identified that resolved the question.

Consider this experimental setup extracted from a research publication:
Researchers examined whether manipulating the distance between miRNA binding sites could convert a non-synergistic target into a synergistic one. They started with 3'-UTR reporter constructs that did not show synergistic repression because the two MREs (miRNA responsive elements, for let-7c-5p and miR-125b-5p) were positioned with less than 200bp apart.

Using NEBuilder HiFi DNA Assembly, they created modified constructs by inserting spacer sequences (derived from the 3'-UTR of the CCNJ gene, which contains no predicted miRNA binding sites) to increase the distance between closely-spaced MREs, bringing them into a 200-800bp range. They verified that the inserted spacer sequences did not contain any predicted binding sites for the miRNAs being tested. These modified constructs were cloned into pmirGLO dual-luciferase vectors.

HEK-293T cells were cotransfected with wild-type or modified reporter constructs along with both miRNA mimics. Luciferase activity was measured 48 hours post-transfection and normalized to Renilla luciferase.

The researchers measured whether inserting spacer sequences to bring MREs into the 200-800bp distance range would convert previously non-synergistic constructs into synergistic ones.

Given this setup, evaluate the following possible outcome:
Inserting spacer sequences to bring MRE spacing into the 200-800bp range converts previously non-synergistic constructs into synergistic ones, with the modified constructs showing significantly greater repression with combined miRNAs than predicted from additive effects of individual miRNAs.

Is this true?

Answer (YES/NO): YES